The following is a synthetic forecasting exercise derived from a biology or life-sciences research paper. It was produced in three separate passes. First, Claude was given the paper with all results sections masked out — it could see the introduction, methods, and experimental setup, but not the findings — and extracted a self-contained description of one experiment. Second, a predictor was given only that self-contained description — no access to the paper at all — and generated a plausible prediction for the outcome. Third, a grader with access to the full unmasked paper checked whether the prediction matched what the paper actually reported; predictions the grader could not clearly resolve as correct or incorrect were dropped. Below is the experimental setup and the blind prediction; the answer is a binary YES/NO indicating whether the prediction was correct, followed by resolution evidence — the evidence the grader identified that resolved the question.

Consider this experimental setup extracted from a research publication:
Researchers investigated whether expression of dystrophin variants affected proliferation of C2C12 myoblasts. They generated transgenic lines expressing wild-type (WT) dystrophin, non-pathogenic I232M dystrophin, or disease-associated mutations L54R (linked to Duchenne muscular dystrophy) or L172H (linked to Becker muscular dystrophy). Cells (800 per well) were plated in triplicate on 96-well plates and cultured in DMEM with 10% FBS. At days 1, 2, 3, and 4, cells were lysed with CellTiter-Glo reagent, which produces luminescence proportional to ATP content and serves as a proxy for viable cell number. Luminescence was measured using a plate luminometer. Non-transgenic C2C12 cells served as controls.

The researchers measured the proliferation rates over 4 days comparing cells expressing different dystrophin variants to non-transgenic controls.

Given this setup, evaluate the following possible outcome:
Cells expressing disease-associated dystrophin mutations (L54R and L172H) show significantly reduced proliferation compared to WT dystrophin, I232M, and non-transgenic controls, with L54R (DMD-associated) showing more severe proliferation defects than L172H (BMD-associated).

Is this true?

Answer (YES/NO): NO